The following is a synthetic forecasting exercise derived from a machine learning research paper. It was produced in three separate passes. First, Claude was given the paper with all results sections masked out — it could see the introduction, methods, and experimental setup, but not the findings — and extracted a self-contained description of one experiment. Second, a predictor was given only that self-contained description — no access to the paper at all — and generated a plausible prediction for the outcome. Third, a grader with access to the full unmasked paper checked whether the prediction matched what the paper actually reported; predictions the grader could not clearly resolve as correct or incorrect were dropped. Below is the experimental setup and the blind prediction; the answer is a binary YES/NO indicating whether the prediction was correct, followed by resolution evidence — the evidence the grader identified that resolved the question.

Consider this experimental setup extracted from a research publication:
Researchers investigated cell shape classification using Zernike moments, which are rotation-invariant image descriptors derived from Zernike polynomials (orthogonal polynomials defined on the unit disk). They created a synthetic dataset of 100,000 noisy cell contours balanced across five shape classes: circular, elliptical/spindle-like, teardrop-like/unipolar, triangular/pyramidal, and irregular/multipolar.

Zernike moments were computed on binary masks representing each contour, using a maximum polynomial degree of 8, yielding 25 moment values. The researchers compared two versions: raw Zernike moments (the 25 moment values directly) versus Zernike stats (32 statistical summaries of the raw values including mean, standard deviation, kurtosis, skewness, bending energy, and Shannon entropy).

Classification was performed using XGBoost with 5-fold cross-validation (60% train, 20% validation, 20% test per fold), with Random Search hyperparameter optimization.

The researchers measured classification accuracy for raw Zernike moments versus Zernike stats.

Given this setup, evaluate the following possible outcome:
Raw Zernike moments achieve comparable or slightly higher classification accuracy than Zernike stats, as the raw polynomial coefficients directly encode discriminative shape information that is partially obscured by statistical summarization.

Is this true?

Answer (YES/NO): YES